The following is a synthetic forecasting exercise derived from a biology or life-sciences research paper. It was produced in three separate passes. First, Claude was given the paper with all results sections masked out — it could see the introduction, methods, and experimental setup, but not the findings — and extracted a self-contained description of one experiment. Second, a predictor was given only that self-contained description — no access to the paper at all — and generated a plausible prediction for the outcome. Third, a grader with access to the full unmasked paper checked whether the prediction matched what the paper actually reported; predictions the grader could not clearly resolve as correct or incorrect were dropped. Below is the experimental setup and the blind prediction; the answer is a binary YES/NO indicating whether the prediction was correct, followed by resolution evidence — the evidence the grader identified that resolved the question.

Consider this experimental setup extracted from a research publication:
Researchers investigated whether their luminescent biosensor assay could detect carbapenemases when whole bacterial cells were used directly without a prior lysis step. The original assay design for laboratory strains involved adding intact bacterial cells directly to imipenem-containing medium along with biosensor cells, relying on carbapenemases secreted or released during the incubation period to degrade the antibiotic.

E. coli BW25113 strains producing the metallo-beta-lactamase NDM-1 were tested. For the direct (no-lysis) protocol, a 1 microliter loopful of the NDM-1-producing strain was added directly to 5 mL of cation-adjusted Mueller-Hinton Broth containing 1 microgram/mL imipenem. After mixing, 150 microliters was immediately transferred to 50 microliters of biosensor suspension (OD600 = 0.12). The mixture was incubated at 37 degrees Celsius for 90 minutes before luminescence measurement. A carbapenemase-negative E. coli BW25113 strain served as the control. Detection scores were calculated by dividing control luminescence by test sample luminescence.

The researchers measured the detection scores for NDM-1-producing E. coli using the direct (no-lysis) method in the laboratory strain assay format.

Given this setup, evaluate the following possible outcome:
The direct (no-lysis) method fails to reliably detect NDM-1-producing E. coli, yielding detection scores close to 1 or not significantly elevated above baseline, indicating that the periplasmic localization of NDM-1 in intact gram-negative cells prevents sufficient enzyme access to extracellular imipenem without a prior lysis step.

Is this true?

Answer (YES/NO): NO